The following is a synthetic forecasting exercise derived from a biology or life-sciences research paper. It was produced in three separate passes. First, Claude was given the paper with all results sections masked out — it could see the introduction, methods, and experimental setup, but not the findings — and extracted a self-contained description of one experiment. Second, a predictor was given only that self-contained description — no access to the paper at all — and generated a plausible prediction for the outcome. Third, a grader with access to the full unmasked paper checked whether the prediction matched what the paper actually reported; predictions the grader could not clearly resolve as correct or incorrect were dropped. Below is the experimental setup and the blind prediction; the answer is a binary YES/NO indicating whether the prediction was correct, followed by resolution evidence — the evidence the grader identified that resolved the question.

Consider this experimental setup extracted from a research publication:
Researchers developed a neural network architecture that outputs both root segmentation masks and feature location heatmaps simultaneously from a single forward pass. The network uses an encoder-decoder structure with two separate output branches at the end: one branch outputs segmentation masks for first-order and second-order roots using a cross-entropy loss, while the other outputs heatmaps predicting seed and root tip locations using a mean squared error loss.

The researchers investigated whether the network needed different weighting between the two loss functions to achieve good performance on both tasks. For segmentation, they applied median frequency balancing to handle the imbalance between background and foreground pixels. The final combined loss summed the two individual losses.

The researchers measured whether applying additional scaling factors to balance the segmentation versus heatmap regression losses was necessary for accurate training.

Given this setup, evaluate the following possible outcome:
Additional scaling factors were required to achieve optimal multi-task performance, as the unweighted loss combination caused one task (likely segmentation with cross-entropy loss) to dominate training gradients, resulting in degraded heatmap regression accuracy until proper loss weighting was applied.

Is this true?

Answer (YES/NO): NO